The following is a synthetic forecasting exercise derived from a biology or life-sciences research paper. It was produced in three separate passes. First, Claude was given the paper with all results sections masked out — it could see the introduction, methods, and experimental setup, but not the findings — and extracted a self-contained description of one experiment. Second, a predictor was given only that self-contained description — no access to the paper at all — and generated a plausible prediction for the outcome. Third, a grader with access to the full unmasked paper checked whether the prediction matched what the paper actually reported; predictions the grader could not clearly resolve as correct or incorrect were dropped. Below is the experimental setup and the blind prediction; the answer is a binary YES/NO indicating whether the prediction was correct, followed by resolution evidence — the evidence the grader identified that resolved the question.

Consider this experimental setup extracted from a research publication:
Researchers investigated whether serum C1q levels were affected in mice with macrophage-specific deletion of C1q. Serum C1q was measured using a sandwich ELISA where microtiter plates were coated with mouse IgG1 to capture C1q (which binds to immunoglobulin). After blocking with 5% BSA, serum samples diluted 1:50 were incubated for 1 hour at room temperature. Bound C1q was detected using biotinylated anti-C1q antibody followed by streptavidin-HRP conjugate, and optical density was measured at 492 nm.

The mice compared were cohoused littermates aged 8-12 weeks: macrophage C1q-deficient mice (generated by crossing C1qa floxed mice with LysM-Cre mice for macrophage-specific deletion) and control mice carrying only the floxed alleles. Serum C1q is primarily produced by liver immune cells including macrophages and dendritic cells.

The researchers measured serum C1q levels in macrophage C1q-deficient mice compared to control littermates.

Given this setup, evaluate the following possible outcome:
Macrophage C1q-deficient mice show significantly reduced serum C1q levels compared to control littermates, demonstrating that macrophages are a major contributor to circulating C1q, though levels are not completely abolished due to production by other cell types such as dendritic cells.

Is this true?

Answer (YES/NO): NO